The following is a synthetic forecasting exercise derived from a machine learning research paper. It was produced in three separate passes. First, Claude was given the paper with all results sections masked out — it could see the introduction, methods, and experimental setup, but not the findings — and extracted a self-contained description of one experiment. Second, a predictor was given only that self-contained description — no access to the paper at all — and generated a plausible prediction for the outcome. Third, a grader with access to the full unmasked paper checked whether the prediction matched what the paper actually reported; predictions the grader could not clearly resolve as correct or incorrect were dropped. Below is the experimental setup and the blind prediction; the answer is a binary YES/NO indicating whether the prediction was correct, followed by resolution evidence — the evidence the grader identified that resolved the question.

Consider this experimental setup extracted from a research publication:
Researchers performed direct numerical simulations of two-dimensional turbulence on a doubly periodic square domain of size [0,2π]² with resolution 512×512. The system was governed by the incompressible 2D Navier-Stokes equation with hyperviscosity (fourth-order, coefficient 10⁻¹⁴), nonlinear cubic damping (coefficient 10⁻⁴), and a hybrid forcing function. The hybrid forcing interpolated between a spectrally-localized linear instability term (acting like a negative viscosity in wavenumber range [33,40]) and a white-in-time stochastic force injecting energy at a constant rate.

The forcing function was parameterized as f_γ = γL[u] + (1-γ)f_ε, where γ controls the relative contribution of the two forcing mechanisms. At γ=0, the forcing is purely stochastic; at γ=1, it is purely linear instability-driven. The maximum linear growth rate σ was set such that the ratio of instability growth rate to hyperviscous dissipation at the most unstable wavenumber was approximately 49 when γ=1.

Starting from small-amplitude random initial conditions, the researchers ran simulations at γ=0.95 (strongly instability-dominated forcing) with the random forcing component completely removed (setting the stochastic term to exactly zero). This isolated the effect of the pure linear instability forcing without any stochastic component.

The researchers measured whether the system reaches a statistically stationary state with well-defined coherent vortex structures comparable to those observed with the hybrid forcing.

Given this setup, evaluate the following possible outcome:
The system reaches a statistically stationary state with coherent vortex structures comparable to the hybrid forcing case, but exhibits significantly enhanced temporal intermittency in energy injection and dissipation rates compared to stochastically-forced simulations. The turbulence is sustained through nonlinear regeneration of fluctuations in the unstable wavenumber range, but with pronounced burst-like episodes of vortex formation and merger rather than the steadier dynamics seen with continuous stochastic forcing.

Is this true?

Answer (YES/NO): NO